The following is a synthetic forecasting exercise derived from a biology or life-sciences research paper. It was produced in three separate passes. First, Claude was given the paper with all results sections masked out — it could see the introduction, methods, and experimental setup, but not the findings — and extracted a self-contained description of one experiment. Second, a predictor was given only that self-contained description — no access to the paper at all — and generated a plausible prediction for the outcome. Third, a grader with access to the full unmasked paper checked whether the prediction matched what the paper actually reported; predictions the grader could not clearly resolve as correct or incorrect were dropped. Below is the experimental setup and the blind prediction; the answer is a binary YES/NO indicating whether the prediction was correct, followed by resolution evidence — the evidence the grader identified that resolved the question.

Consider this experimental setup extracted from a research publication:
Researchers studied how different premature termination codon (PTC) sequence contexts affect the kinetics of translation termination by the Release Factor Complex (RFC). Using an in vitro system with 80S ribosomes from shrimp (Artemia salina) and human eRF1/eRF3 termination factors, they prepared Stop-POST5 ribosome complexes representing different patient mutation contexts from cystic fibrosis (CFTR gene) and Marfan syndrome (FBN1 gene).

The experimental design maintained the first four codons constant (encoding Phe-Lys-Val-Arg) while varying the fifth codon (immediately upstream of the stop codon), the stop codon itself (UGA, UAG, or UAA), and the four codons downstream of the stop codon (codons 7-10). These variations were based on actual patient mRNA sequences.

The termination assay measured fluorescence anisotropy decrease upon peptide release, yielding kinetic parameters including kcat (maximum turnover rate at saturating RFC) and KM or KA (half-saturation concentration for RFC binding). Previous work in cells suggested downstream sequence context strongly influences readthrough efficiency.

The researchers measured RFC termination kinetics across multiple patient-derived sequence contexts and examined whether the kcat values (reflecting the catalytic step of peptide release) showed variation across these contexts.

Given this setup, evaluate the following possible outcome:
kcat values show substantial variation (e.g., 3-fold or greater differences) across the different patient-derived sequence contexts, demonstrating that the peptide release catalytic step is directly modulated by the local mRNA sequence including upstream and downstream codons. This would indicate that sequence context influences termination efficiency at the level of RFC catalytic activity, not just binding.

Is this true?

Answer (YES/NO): NO